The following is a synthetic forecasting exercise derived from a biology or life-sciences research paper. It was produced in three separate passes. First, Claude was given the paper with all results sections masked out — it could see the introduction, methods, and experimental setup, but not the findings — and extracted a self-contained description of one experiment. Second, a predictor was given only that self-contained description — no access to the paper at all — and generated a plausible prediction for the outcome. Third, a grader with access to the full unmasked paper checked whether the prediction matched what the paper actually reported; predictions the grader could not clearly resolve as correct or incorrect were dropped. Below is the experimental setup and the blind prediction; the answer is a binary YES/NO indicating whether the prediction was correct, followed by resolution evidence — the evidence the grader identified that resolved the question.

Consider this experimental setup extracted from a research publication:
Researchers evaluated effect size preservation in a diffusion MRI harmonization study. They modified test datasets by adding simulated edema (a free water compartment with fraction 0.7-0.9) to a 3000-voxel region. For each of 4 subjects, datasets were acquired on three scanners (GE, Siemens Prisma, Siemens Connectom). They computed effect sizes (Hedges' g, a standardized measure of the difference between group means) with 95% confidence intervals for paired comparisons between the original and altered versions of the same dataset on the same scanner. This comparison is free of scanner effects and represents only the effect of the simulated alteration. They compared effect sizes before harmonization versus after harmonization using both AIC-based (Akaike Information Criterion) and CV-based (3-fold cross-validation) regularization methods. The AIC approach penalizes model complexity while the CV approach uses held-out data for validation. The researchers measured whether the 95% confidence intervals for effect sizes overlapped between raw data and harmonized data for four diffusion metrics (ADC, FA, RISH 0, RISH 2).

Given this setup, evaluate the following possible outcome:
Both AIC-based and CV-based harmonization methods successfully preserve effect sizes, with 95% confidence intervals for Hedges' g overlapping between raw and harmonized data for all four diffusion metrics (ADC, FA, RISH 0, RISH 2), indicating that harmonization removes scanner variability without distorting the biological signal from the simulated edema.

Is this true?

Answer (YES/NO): NO